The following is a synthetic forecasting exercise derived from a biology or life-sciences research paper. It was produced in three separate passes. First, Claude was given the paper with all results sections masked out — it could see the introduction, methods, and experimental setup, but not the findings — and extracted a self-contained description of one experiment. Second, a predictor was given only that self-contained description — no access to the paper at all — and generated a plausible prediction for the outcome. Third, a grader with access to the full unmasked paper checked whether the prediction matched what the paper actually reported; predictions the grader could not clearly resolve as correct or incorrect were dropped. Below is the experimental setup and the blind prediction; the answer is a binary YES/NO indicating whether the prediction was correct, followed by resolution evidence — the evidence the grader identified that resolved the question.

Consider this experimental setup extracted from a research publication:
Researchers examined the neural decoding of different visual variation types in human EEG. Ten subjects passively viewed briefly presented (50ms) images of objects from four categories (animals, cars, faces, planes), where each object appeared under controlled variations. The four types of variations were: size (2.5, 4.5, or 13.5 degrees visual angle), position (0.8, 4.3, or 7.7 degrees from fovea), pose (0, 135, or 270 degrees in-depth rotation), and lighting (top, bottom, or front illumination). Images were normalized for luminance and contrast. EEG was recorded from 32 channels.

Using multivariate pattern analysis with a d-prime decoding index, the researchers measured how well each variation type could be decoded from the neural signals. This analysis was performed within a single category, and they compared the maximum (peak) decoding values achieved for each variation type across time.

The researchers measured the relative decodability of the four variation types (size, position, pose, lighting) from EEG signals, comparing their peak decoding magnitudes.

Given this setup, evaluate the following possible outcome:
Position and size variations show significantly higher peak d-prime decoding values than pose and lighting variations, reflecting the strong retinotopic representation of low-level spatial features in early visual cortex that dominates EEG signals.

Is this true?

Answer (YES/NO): YES